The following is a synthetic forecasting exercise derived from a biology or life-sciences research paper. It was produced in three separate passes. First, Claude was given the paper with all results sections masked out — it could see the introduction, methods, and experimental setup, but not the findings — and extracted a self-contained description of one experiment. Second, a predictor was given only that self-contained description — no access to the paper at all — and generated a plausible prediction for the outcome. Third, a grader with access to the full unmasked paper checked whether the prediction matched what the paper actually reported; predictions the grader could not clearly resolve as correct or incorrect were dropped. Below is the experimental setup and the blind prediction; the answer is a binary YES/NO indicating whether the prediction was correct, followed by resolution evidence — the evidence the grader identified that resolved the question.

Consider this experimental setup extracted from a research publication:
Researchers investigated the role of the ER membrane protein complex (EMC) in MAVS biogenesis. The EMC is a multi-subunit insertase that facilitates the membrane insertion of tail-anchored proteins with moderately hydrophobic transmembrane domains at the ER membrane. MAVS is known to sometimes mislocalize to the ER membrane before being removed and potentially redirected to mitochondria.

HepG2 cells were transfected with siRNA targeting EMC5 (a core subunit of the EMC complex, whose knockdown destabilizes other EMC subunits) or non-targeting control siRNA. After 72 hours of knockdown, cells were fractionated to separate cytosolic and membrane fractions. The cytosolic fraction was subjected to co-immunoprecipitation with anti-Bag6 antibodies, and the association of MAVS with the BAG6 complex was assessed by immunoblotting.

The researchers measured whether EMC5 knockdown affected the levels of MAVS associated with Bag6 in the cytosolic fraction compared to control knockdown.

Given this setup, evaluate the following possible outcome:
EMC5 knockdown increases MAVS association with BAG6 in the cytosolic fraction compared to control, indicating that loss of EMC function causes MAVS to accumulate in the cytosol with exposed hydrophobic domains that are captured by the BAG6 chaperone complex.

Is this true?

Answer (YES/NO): YES